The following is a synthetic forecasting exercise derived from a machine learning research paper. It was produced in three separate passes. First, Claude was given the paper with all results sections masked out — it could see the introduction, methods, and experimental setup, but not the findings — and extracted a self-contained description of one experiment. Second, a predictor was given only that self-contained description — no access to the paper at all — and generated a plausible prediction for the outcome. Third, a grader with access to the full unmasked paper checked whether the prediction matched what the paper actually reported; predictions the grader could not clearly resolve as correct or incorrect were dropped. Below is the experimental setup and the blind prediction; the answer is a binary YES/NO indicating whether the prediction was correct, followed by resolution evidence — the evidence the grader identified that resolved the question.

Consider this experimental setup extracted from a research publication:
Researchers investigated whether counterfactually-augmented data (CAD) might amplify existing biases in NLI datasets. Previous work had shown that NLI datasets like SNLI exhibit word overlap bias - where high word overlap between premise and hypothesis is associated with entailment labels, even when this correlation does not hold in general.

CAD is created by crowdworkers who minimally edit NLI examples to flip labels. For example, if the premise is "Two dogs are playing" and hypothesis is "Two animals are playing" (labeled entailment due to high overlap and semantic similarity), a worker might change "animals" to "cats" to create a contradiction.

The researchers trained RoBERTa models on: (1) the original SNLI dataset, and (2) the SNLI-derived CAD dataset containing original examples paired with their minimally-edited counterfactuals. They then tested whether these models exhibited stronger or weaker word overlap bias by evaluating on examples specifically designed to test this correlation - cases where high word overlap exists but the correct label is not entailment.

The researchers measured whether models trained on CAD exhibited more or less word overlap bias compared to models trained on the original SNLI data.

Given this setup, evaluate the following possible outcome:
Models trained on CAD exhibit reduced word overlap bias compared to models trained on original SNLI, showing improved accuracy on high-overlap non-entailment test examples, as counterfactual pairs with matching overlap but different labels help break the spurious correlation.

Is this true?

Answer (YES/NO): NO